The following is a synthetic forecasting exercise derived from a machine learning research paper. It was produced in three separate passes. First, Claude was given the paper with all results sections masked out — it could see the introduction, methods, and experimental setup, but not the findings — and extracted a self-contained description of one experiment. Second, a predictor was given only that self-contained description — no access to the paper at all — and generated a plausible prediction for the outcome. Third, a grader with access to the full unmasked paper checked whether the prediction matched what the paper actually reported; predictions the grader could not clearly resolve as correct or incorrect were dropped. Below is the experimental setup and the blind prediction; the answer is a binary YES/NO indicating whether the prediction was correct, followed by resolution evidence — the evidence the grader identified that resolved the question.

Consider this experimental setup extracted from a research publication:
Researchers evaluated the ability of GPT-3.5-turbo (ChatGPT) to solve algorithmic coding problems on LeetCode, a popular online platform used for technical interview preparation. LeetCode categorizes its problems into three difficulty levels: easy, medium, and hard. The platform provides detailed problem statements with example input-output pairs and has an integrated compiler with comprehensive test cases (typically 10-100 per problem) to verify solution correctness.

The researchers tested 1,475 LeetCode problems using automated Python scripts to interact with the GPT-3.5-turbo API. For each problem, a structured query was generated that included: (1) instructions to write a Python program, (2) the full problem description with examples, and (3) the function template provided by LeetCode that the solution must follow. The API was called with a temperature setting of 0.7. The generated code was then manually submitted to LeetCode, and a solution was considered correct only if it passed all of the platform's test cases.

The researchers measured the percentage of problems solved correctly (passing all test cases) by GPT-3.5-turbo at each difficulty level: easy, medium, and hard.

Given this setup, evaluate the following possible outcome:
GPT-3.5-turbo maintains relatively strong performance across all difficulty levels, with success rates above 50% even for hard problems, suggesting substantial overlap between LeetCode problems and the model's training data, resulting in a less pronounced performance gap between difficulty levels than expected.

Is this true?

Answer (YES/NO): YES